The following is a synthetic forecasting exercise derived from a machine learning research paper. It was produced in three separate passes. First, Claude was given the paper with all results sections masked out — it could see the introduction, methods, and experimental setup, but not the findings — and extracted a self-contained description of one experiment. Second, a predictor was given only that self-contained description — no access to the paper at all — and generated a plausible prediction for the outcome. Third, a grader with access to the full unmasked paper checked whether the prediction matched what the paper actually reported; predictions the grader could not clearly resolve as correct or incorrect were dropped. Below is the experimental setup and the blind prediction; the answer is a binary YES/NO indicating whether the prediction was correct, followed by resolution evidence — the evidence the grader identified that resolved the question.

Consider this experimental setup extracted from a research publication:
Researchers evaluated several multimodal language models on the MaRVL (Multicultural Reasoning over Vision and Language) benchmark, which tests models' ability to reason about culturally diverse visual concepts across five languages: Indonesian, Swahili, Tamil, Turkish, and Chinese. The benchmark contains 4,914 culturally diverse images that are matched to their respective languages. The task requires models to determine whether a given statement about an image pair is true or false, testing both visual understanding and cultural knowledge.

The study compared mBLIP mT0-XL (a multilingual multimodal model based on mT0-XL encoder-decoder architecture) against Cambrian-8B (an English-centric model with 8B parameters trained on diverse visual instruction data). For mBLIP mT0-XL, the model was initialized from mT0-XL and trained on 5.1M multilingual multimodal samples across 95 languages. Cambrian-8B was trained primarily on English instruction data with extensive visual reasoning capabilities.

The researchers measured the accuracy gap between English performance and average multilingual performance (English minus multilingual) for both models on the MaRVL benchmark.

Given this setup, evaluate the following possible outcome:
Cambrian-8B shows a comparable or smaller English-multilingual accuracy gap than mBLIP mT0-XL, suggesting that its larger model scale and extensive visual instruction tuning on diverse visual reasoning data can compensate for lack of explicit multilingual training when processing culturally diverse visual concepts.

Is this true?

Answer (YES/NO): NO